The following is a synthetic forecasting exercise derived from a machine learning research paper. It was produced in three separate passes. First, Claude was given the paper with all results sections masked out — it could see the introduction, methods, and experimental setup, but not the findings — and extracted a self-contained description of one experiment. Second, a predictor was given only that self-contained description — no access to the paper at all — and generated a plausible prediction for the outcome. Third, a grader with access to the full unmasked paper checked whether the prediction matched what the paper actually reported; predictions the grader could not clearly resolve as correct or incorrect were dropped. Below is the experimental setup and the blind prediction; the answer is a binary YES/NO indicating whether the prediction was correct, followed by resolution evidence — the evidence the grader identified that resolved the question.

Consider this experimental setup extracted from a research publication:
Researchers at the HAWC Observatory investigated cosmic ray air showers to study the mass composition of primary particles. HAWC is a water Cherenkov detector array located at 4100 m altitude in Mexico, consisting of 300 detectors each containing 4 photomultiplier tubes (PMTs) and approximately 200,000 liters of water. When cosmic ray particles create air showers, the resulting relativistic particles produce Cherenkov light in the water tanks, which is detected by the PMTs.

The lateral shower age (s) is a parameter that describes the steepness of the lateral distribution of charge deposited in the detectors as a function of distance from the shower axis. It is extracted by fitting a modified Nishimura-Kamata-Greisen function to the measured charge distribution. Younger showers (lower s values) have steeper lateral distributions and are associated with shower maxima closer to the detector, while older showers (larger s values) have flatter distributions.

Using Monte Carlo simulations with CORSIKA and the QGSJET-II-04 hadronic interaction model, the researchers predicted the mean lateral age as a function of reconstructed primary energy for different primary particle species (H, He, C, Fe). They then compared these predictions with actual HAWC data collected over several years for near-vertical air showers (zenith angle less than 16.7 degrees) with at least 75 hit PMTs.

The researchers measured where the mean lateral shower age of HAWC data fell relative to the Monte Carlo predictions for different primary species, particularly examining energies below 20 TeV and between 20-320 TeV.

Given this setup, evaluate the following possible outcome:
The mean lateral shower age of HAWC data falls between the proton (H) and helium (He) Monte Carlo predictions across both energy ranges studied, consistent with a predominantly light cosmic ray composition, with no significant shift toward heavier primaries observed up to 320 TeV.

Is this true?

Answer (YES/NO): NO